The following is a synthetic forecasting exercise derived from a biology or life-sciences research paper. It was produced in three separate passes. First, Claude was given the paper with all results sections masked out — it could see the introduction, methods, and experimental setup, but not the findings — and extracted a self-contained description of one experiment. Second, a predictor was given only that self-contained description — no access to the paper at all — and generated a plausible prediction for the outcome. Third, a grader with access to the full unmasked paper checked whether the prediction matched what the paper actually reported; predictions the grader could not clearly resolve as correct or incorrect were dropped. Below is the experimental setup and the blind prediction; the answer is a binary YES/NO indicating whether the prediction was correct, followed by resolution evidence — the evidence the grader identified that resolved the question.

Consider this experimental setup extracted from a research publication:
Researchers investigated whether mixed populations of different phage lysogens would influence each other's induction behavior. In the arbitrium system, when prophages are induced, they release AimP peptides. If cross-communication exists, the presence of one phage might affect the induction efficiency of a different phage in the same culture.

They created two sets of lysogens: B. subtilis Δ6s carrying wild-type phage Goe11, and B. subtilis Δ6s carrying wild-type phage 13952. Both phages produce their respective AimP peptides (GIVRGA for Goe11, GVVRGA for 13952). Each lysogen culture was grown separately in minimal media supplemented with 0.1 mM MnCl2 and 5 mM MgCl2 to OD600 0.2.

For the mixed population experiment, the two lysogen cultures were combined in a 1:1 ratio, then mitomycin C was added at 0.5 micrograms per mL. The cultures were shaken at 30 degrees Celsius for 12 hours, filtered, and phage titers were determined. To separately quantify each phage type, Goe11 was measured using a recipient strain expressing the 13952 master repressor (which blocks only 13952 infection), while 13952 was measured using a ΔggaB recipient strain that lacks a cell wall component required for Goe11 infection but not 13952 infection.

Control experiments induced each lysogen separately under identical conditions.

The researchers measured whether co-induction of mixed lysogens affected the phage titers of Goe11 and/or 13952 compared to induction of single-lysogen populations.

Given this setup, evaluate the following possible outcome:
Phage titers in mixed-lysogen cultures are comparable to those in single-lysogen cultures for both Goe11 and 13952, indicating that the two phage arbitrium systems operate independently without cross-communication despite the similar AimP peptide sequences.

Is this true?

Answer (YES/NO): NO